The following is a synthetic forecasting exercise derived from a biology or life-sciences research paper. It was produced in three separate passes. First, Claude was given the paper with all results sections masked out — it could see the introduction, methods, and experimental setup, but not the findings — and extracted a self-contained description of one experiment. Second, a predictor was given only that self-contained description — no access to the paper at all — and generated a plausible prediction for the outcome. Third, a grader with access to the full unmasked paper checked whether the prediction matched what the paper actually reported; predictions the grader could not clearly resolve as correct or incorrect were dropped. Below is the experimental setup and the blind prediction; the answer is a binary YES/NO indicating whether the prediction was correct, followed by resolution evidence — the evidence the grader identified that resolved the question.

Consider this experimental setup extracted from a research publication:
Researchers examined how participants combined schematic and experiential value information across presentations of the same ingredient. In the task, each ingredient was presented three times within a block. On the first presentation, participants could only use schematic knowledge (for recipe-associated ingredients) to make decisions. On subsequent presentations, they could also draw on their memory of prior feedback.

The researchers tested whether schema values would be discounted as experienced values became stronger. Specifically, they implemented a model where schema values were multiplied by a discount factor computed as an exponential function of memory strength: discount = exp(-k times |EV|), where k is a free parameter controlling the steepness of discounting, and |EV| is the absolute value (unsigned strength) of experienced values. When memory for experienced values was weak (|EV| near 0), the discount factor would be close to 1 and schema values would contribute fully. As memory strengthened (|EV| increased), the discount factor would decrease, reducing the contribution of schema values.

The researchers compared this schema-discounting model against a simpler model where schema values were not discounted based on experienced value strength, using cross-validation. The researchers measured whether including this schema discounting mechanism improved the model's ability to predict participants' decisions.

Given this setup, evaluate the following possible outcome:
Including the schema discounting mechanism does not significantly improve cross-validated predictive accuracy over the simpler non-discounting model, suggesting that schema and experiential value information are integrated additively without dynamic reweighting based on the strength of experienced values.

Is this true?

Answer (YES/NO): NO